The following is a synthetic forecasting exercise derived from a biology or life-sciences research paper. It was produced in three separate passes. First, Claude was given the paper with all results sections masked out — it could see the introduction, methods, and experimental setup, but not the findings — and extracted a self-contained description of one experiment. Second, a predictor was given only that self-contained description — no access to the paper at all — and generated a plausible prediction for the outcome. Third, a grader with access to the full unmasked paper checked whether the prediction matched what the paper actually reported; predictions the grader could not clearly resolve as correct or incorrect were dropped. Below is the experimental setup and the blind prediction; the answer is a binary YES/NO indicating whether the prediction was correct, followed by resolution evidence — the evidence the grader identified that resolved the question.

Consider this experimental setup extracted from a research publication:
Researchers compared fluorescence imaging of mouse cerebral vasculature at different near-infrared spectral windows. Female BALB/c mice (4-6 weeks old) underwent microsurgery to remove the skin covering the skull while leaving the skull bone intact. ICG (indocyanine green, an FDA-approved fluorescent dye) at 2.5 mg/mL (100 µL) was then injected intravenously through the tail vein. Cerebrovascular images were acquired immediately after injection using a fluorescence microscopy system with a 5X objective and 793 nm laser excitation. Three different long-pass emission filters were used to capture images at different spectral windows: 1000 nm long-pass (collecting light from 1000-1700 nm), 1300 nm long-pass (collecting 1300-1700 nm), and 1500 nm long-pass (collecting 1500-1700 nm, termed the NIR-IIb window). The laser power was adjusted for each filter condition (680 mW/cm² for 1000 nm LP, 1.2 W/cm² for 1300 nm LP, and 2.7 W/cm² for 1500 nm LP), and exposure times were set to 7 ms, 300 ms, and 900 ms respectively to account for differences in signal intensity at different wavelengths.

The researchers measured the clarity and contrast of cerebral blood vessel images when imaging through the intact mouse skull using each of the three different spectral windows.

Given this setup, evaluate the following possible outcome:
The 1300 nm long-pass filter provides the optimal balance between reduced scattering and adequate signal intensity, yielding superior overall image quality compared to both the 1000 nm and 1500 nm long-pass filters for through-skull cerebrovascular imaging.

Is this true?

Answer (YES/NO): NO